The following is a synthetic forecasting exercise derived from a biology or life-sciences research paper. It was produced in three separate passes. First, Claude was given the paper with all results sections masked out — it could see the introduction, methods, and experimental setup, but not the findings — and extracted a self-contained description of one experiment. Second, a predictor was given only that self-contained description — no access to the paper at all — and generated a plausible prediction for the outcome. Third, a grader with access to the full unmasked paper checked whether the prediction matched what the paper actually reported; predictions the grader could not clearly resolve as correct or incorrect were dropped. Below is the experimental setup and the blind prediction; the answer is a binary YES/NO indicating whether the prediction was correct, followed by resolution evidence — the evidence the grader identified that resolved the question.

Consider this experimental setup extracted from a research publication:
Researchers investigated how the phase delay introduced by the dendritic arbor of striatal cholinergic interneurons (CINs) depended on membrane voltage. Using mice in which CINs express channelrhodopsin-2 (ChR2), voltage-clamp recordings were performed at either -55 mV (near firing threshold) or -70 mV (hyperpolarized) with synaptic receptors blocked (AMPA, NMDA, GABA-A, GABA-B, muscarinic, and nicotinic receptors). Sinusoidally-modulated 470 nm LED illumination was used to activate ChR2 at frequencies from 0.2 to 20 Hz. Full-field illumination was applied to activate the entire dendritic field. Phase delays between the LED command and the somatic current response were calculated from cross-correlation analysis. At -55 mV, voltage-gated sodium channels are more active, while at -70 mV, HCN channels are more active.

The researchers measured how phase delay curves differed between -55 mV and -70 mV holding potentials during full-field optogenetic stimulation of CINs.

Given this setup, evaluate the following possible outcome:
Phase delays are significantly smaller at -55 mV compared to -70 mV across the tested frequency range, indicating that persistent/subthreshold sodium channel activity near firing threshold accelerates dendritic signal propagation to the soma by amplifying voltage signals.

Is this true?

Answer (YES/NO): NO